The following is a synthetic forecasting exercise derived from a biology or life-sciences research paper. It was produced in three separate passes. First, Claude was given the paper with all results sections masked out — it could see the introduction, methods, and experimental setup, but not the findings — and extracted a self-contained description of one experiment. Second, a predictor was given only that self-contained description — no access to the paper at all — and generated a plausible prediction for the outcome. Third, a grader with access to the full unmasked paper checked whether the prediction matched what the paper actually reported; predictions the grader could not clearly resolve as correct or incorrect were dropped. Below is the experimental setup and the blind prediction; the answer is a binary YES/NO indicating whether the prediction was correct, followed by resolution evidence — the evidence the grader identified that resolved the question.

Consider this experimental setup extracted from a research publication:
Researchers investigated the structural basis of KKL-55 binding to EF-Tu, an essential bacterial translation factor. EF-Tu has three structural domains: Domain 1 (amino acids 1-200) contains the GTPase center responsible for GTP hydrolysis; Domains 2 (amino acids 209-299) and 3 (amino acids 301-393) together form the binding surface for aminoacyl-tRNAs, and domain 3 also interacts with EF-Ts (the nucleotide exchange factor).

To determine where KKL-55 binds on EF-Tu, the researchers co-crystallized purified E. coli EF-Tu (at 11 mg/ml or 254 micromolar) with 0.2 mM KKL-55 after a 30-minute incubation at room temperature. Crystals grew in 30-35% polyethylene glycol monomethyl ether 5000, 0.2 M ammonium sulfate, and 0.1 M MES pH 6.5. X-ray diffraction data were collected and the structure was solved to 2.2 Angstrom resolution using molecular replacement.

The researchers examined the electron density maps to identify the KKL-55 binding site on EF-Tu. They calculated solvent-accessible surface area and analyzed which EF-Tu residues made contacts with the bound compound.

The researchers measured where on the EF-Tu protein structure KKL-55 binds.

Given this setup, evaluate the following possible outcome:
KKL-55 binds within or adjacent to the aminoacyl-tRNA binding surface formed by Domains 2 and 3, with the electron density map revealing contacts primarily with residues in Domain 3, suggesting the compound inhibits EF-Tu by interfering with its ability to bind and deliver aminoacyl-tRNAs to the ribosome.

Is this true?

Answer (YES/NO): NO